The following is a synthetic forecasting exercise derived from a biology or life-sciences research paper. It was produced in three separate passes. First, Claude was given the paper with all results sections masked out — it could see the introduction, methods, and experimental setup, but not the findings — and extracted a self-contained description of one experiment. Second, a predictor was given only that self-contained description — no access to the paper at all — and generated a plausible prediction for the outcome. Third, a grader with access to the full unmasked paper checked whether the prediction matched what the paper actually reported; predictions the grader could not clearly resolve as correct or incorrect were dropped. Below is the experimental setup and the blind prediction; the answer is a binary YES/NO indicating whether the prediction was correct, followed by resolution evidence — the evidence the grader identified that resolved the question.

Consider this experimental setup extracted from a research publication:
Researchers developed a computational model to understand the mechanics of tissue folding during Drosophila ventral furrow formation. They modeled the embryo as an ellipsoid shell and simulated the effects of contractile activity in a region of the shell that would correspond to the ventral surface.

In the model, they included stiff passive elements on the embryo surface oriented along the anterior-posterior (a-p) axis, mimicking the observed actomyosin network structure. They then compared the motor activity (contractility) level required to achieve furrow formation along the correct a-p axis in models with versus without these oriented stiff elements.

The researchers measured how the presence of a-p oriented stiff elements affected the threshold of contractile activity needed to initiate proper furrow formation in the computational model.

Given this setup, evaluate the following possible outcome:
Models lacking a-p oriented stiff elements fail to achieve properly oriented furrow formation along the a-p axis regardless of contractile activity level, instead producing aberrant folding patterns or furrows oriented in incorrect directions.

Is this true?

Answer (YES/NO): NO